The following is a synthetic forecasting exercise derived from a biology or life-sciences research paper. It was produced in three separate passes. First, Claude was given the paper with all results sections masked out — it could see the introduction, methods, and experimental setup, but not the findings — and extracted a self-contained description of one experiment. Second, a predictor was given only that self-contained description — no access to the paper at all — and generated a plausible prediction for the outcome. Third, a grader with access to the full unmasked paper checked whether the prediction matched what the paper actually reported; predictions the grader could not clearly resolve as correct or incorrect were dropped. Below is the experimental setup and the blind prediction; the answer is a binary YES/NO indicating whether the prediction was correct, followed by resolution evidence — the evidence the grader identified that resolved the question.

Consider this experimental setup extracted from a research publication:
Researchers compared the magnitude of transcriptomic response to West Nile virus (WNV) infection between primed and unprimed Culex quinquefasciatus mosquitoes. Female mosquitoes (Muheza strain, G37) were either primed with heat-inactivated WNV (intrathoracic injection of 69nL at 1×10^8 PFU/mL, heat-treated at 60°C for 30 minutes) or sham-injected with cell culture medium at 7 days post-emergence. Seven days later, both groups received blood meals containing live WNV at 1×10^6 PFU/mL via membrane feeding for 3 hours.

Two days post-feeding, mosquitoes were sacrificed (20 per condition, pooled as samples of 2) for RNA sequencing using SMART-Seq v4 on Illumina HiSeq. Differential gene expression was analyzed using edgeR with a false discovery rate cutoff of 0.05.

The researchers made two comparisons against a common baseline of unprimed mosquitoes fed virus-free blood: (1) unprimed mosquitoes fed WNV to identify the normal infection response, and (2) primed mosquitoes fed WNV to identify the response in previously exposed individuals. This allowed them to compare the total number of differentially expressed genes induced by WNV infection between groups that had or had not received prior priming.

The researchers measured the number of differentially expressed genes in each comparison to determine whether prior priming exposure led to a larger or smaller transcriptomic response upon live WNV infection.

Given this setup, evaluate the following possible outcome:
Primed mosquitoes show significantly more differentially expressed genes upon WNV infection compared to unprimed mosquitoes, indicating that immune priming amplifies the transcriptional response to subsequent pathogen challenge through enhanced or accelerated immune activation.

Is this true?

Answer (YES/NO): NO